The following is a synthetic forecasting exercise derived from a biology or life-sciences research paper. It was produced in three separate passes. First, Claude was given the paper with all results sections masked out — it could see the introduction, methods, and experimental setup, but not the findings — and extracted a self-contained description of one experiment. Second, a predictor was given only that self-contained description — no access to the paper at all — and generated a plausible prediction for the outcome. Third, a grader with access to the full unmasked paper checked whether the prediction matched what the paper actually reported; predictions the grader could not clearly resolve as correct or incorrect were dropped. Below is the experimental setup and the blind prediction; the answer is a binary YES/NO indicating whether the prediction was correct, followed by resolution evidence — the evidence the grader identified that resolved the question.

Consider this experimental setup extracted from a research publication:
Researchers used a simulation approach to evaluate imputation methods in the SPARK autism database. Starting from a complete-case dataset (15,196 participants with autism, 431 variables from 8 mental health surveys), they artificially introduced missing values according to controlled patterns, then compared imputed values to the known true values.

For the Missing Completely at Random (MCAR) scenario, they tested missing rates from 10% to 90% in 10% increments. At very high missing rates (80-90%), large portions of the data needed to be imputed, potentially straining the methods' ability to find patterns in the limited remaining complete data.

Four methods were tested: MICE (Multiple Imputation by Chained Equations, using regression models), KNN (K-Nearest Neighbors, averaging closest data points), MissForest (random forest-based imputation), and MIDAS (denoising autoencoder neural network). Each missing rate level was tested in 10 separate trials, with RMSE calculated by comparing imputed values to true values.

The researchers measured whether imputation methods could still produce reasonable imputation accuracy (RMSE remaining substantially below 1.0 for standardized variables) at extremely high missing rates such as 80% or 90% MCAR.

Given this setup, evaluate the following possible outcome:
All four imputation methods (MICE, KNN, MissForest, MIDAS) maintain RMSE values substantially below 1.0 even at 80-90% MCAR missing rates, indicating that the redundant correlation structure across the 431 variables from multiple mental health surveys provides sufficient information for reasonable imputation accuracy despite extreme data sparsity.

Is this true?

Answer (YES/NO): NO